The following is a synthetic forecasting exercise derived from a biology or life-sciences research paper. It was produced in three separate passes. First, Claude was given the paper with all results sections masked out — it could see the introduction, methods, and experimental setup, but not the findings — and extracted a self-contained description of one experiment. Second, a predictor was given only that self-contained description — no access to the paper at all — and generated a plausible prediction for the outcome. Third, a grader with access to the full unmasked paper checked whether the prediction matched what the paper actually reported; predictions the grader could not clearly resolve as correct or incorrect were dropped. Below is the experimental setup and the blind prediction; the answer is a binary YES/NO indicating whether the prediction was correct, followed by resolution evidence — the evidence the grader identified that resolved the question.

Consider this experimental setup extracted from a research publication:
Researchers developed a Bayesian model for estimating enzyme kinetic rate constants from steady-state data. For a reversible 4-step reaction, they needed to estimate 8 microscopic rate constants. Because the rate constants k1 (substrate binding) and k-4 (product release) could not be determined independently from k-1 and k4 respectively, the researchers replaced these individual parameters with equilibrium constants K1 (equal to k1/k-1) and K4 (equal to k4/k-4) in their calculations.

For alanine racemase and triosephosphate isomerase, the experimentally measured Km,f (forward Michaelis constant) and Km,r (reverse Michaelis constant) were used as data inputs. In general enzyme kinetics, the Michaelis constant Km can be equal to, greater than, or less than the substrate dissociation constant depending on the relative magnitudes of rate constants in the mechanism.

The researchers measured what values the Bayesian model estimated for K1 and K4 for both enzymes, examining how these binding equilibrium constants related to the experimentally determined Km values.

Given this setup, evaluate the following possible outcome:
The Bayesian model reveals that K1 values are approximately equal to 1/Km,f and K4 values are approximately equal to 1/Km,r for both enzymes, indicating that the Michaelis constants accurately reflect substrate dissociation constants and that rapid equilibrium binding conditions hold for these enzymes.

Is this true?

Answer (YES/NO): NO